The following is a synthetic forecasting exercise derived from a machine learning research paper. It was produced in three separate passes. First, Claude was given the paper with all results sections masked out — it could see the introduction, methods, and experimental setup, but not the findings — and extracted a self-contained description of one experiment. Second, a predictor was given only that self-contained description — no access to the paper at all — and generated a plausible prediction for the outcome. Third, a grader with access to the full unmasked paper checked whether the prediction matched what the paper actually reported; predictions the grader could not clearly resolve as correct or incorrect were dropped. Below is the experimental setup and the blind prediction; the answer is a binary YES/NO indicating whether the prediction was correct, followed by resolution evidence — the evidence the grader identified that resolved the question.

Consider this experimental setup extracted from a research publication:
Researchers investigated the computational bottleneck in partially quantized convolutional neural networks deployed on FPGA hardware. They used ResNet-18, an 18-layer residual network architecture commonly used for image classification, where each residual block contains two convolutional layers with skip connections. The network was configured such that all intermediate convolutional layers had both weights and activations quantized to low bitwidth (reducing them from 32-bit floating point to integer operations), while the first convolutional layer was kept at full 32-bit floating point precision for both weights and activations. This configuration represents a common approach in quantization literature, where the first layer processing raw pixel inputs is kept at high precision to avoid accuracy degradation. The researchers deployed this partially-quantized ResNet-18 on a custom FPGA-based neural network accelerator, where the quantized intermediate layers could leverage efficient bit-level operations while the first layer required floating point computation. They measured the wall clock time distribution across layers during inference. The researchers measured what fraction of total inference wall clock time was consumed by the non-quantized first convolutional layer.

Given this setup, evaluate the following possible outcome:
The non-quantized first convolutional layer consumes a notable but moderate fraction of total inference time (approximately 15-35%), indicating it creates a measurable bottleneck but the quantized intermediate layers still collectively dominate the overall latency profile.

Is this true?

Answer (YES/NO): NO